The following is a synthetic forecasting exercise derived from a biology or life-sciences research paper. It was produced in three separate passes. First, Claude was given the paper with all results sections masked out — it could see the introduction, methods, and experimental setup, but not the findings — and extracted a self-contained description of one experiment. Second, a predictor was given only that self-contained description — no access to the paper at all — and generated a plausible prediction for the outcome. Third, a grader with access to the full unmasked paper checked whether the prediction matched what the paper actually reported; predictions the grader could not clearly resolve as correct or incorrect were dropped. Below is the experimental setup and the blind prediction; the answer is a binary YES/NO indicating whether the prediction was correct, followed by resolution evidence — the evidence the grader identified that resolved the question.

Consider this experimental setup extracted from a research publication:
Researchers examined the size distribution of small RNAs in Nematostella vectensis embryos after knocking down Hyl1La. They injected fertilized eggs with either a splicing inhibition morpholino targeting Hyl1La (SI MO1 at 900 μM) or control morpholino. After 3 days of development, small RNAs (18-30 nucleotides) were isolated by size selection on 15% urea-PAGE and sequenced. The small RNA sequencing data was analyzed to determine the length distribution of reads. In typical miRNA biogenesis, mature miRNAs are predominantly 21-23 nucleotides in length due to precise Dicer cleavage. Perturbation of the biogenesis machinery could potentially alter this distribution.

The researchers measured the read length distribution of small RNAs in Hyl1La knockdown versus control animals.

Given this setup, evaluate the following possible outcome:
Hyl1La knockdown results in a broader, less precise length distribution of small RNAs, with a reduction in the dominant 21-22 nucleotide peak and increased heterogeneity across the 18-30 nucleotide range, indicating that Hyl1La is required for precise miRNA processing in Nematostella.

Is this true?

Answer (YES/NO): NO